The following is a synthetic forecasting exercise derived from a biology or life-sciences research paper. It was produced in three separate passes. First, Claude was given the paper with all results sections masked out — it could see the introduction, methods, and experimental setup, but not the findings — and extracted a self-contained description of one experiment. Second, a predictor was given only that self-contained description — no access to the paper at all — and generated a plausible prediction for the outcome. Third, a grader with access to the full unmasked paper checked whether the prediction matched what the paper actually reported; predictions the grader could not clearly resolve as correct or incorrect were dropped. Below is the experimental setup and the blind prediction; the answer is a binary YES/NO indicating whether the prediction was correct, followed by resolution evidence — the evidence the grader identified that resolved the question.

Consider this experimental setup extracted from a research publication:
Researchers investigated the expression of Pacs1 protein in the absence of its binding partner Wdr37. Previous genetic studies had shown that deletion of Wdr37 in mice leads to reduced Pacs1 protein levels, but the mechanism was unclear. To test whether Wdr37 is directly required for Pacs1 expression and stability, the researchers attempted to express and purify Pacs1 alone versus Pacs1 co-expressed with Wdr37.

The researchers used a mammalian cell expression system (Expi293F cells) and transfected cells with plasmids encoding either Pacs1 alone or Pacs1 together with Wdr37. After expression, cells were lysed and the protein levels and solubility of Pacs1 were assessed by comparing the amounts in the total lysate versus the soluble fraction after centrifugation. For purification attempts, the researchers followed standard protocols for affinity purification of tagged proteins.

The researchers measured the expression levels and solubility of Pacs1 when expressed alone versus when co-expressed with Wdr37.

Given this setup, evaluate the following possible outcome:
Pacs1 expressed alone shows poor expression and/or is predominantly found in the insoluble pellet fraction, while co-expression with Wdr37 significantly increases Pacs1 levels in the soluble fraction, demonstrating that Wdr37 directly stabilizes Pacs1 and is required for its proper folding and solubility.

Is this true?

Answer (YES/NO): YES